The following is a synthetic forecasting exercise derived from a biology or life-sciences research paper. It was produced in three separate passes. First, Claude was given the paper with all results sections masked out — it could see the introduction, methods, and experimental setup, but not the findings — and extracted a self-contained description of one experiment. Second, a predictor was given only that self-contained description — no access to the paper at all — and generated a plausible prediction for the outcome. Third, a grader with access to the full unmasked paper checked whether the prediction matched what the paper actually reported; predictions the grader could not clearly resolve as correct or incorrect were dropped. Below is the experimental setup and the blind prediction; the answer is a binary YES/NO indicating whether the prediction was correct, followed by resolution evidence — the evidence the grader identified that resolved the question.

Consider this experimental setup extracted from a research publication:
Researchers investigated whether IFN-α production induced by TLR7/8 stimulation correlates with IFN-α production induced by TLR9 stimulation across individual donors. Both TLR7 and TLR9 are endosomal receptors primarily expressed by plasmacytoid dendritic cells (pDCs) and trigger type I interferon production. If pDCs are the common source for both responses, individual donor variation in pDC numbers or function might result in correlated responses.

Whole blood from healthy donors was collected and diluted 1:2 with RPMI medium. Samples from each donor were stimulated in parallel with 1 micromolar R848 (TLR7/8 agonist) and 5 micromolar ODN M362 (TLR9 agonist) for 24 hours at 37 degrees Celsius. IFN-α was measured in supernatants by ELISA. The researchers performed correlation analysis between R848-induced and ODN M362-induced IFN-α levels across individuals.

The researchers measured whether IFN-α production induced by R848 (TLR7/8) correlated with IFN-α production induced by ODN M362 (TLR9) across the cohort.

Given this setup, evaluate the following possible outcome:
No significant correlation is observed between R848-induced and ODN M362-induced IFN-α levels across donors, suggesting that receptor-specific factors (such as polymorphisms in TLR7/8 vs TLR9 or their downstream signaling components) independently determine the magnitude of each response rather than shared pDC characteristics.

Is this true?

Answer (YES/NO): NO